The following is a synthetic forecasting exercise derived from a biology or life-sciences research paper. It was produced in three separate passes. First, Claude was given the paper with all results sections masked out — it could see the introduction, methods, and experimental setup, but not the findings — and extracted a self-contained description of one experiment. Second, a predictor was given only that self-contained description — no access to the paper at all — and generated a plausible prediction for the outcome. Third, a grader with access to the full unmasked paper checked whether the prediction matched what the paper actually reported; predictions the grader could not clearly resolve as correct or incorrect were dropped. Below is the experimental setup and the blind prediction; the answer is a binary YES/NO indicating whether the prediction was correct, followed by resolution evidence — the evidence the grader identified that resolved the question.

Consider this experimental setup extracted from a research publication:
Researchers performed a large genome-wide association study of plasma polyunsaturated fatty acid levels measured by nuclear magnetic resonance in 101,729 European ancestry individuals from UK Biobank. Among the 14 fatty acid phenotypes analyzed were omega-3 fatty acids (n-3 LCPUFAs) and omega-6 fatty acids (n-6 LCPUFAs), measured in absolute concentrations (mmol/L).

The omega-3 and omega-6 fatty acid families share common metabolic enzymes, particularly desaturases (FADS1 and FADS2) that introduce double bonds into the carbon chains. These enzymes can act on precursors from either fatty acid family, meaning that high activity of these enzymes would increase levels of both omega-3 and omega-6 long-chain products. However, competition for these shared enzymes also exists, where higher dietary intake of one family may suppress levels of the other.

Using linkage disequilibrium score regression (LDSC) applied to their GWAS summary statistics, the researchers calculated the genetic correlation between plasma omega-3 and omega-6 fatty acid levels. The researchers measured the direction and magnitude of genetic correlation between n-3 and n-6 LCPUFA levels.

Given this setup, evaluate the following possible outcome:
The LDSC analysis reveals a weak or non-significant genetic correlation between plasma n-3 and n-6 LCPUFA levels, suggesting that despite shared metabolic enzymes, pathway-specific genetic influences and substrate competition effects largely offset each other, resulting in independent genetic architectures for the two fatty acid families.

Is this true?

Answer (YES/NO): NO